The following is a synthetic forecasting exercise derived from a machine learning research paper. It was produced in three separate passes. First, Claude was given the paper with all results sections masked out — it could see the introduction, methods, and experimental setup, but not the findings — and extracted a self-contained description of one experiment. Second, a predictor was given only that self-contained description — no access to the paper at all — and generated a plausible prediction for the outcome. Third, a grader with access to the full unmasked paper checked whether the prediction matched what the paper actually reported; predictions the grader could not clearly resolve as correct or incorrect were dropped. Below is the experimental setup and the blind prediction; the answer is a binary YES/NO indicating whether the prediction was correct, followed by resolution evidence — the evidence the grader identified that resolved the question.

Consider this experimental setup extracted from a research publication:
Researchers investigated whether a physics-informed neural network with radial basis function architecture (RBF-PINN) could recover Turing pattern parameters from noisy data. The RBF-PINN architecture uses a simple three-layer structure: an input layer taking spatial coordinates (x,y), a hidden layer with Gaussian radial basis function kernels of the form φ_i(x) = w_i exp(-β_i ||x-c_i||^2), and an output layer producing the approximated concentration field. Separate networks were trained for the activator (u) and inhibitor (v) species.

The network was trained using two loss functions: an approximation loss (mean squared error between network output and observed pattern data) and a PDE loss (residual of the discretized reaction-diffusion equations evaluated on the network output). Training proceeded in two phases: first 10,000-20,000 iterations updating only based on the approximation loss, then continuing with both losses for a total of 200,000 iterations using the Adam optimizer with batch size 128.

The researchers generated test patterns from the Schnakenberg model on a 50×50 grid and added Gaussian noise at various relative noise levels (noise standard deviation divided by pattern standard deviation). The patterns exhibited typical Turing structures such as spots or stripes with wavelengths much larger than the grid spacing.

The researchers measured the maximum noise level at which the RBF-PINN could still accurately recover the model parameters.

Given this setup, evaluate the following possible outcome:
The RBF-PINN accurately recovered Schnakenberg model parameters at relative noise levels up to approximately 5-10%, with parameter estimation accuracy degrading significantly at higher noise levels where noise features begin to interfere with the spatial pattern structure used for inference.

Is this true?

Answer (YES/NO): NO